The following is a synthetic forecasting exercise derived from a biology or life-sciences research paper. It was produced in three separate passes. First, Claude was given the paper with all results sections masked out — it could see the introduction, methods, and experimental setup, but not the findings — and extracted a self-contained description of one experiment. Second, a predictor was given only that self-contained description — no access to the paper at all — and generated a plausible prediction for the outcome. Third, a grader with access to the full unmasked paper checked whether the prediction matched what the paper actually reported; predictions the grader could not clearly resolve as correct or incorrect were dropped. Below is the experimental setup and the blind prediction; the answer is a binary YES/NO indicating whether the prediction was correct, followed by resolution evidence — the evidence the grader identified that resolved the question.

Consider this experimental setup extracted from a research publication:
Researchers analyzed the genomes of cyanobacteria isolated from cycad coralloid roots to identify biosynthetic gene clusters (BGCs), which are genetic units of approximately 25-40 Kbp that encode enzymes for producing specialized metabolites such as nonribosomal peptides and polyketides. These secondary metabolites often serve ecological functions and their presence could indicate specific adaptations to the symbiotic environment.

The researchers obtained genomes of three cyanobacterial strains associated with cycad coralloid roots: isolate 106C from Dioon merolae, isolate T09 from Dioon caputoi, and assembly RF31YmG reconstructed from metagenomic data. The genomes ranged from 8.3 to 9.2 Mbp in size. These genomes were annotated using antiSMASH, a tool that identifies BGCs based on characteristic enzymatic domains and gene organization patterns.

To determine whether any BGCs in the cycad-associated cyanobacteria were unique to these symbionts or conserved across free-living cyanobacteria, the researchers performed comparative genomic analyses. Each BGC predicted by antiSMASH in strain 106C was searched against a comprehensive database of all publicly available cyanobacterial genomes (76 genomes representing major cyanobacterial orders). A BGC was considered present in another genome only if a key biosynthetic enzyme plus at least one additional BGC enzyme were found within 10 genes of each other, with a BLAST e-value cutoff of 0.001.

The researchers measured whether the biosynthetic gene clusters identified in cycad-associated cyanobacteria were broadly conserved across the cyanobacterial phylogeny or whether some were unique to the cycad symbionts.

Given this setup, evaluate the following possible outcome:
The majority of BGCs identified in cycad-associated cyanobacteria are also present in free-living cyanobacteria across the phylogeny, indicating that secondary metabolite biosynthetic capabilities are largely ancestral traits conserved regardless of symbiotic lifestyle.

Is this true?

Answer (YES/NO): NO